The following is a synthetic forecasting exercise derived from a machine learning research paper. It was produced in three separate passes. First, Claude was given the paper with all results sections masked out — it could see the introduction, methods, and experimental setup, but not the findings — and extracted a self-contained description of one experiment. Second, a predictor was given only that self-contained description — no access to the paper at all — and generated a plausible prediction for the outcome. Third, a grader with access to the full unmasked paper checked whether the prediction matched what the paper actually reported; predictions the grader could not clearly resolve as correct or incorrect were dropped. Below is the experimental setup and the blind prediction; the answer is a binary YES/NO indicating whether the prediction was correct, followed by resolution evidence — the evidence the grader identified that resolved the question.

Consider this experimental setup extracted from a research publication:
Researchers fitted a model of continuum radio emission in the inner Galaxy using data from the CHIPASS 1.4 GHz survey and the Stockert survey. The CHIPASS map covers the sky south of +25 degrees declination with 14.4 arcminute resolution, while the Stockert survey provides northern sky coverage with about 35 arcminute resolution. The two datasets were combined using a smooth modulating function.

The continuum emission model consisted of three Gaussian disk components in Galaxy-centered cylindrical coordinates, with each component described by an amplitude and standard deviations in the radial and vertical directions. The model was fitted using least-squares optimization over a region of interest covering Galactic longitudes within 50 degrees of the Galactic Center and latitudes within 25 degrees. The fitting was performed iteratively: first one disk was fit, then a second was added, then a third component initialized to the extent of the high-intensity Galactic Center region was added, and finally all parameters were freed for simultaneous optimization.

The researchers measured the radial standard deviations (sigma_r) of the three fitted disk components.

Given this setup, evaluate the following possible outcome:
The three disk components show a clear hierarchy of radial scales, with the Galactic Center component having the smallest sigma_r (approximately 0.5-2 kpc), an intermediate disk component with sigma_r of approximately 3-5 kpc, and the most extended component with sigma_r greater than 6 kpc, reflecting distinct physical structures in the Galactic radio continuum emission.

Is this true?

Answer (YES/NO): NO